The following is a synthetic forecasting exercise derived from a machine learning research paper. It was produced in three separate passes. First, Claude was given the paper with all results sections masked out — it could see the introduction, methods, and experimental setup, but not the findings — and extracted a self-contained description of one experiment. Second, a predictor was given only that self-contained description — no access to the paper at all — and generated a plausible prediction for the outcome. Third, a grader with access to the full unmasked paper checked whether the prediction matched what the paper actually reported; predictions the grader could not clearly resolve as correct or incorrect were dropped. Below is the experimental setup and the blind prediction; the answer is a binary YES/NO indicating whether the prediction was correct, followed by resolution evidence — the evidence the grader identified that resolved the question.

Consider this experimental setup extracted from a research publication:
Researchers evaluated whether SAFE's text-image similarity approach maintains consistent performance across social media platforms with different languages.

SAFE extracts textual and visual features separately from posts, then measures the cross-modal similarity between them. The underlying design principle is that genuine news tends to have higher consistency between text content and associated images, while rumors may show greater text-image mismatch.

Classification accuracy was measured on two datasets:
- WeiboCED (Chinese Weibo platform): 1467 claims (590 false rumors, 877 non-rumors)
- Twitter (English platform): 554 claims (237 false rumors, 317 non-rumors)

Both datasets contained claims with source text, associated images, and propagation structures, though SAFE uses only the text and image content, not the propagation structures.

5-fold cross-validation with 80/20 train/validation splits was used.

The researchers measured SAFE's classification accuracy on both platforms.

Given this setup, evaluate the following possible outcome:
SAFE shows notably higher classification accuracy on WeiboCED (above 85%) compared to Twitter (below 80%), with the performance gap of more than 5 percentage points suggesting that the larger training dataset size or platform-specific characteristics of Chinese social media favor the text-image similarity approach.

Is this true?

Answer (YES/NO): NO